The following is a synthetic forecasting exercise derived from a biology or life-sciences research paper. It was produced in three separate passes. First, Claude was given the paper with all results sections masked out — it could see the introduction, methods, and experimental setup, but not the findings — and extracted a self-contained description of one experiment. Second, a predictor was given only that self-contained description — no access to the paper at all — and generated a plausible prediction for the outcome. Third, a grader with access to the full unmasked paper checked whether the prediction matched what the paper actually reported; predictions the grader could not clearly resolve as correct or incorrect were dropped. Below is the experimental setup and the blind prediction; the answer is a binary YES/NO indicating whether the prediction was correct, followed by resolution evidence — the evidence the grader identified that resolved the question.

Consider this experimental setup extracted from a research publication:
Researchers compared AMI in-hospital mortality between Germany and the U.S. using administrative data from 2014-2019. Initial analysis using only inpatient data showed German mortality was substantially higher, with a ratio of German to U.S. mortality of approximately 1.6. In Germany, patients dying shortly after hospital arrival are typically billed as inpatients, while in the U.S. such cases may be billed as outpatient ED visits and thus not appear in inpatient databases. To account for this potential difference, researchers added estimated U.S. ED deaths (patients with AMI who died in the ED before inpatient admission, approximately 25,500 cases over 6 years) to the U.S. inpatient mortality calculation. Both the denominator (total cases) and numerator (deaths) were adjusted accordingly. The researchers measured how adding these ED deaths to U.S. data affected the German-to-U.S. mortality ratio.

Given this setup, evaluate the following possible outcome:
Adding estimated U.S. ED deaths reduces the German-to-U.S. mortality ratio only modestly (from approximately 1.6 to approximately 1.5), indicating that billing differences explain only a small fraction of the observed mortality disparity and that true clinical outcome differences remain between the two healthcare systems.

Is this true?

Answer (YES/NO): NO